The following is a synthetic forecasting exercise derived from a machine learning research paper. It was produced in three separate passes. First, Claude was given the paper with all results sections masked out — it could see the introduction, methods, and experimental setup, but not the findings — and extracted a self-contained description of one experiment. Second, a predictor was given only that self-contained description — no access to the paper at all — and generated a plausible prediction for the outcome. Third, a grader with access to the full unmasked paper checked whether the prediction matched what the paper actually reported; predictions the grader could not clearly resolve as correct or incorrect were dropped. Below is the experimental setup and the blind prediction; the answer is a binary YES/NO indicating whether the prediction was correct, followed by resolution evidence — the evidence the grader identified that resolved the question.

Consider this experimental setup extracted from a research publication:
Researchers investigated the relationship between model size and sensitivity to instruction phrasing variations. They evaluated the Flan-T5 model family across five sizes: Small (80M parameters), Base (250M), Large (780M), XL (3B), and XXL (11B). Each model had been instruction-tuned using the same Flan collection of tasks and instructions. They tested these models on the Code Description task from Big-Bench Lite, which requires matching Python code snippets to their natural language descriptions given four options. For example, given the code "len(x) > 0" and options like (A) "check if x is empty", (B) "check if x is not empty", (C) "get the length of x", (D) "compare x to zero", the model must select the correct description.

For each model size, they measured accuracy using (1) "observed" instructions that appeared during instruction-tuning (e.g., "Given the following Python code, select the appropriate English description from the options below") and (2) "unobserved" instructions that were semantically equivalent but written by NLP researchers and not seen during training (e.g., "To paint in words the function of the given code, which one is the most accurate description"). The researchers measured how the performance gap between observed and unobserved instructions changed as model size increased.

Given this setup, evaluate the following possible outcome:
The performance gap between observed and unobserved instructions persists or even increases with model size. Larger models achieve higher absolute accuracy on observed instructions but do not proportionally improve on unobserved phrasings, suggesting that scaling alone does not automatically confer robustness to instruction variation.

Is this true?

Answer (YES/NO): YES